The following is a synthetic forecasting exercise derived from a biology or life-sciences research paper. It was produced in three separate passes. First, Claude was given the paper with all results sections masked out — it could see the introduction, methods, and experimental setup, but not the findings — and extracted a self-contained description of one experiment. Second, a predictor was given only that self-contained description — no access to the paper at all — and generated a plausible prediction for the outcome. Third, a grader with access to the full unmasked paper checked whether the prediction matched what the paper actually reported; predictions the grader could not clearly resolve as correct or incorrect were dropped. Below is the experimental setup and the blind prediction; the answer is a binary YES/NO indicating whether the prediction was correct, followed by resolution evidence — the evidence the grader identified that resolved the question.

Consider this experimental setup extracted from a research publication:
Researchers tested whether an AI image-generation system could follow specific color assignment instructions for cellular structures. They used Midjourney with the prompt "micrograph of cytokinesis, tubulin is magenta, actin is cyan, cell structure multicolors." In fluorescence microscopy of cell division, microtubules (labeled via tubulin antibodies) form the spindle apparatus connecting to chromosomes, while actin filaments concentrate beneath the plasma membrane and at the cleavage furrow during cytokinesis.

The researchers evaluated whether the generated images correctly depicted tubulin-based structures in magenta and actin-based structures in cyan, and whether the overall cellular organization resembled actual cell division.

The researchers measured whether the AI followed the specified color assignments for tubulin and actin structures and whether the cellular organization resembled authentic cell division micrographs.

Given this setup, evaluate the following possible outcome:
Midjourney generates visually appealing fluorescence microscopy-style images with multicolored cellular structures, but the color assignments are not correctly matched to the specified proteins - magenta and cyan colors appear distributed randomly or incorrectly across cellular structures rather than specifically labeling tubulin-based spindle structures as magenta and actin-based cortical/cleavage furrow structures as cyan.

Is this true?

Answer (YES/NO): YES